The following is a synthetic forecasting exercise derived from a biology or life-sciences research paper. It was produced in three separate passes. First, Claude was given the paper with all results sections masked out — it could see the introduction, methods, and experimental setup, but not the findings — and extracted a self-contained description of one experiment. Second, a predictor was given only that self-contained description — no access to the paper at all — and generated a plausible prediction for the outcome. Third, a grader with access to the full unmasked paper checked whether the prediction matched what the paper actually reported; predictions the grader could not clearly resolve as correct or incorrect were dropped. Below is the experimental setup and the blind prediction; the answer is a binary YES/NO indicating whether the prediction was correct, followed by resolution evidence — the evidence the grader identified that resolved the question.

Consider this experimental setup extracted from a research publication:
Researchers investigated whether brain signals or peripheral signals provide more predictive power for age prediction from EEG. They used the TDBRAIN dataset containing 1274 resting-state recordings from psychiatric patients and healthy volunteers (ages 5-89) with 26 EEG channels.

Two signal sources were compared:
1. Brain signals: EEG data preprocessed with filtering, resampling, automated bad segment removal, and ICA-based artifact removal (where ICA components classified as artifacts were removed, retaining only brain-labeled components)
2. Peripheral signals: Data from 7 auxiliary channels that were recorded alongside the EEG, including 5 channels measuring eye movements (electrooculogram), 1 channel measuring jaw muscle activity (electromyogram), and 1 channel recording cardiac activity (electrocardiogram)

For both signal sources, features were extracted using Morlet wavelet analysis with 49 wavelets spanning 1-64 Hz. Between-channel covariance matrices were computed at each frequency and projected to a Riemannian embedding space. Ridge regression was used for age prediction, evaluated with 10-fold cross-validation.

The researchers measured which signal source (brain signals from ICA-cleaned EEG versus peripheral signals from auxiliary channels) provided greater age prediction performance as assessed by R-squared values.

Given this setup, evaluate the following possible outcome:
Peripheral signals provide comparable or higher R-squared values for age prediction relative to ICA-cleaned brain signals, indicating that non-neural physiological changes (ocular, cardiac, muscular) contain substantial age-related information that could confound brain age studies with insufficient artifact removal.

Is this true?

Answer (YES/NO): NO